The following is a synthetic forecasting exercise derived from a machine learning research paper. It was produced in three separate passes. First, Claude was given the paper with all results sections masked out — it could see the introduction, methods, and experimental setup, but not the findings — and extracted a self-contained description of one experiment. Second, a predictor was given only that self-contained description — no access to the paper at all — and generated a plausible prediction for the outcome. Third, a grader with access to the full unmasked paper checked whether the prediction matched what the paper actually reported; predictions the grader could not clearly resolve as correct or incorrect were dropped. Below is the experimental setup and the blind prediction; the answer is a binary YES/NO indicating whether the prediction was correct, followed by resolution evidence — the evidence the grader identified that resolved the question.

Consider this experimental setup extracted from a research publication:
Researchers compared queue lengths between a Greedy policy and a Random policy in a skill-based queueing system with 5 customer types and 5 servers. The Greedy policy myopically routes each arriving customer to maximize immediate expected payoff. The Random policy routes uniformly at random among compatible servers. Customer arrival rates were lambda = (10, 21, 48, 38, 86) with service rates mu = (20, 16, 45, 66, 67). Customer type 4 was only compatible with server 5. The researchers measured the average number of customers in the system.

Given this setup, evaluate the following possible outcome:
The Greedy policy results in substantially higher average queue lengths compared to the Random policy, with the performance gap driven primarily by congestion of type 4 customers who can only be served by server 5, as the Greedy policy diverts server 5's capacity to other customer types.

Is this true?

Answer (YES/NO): YES